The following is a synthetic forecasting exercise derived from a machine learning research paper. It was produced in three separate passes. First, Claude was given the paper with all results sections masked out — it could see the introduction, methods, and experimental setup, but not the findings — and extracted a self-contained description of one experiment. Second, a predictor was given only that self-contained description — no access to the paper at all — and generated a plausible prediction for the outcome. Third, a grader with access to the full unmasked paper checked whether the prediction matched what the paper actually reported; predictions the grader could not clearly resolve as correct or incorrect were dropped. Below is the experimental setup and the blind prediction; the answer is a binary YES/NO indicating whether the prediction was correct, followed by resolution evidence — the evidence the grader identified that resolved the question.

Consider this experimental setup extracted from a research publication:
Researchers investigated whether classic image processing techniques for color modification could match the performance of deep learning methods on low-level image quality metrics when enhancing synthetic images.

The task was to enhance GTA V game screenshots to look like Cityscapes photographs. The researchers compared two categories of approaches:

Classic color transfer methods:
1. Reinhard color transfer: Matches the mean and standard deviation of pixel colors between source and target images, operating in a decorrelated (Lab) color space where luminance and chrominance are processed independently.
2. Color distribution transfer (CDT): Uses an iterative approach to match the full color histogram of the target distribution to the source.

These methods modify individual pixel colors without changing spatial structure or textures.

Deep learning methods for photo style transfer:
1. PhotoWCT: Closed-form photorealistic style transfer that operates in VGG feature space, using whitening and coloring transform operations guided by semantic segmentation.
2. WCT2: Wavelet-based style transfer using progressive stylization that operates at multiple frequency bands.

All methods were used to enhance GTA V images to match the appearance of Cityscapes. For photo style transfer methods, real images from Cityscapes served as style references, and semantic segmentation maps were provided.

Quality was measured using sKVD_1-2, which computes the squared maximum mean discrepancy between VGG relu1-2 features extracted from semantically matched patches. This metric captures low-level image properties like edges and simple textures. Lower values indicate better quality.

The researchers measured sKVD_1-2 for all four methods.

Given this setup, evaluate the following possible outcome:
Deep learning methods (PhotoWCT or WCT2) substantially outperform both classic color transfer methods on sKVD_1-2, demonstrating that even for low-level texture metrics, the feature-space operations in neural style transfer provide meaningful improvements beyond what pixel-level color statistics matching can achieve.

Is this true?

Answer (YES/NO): YES